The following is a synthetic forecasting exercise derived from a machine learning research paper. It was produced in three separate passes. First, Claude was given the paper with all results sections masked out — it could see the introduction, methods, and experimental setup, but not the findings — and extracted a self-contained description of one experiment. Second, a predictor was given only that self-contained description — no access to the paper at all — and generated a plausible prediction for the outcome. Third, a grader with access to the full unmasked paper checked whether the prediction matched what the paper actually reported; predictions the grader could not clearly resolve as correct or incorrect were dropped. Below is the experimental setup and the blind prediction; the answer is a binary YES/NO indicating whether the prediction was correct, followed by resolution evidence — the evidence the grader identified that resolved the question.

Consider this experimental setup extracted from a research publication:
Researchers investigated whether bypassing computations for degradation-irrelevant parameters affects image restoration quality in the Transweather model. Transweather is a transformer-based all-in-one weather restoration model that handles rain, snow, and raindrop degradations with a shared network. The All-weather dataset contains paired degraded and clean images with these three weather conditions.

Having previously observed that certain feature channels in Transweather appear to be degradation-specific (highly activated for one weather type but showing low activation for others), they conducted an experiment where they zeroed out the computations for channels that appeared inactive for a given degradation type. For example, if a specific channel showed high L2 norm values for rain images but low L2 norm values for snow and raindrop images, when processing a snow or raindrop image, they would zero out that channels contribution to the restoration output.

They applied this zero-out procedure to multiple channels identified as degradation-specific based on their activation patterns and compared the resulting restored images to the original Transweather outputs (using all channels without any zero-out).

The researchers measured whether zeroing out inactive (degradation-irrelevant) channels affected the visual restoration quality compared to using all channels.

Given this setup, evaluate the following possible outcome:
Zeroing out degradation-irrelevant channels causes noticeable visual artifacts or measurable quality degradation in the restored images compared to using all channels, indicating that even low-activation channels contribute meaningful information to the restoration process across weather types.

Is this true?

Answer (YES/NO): NO